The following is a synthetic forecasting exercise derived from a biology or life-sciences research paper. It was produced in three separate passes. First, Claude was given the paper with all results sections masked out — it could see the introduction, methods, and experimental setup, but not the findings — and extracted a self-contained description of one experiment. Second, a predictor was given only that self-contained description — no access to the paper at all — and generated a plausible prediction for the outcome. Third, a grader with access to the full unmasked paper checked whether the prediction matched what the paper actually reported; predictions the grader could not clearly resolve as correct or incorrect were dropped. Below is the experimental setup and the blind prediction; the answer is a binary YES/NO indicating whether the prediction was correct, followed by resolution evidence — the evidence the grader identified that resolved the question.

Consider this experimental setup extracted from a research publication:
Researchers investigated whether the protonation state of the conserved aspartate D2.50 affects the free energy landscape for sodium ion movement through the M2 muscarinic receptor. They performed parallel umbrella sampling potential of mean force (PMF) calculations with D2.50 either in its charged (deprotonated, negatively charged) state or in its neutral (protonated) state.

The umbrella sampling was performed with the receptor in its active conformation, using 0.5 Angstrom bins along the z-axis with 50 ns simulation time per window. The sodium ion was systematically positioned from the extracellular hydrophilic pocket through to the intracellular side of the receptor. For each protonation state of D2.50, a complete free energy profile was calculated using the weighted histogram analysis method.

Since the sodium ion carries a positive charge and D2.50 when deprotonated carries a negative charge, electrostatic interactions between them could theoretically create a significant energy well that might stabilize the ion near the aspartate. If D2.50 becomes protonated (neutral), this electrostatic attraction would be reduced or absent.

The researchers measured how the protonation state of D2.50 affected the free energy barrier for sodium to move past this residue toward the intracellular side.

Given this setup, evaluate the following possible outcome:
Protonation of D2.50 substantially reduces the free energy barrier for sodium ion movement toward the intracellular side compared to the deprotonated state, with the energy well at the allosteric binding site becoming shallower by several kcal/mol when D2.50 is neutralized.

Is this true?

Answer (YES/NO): YES